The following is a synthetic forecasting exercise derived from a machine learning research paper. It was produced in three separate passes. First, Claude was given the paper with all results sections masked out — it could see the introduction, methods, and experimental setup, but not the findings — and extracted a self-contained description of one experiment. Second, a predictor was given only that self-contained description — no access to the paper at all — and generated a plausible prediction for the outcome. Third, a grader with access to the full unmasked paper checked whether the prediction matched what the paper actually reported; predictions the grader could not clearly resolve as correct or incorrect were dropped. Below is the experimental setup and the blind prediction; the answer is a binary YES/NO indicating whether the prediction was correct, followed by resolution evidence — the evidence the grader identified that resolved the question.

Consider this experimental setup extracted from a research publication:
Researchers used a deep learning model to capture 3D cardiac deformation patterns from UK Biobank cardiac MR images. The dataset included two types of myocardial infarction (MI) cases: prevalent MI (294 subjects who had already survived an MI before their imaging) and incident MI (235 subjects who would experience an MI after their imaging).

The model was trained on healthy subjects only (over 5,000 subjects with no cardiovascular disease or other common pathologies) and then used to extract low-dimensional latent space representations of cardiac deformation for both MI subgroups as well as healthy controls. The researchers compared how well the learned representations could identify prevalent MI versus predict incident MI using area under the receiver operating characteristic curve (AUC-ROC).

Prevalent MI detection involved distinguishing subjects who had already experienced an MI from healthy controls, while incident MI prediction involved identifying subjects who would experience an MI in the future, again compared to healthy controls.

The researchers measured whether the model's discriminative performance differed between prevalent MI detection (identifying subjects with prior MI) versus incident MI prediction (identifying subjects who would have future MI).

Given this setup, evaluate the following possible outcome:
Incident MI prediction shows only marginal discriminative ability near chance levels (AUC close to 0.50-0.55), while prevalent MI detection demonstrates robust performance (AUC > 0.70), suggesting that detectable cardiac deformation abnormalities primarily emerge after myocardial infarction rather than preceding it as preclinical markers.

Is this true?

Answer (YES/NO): NO